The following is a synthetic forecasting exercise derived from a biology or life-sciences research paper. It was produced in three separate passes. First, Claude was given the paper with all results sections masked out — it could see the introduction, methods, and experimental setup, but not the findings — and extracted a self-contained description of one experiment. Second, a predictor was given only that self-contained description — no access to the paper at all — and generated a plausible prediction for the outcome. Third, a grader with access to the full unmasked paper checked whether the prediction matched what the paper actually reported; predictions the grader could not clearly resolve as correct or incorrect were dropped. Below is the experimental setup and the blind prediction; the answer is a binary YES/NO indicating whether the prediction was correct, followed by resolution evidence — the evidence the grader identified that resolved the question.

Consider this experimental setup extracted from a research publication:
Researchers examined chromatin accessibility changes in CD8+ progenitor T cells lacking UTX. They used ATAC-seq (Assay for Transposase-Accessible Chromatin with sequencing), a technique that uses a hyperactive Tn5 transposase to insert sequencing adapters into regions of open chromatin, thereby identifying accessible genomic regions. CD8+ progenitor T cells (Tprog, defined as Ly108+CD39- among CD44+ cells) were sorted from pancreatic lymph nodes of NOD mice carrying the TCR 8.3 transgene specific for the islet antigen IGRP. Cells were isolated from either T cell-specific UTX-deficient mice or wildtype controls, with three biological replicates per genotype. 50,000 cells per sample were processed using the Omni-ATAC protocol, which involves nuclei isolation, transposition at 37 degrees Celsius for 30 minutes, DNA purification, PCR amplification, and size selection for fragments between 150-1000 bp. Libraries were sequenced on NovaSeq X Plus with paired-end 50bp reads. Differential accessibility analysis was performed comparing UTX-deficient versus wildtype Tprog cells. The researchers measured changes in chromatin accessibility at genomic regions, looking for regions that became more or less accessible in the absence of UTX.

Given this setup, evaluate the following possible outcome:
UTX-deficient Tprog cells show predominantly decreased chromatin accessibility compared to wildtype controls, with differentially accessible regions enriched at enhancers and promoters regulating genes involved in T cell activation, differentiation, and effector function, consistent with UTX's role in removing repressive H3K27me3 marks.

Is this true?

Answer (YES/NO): NO